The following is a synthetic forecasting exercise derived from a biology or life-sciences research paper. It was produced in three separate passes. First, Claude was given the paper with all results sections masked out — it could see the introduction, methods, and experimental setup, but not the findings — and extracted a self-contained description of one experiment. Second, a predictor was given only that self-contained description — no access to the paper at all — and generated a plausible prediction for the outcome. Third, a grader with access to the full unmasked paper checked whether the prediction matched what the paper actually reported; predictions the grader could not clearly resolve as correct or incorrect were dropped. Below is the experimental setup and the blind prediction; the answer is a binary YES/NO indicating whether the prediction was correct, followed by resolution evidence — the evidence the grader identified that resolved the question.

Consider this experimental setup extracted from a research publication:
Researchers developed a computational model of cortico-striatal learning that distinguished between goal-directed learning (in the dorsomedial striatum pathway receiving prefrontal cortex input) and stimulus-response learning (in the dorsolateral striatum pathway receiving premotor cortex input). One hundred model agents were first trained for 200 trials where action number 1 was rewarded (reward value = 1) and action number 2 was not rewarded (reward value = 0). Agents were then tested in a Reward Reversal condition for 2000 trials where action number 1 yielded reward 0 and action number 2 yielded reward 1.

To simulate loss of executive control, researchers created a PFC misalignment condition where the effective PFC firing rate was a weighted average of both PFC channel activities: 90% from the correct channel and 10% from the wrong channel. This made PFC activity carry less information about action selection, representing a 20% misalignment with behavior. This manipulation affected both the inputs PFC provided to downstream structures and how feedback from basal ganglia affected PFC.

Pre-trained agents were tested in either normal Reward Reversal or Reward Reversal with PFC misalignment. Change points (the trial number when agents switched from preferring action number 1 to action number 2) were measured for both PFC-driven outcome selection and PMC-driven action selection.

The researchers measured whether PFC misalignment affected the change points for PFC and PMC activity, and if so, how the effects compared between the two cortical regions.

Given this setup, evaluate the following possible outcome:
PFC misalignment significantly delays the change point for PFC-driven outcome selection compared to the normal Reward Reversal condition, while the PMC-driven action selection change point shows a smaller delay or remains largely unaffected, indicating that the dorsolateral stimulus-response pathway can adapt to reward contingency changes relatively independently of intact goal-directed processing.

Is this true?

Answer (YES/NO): NO